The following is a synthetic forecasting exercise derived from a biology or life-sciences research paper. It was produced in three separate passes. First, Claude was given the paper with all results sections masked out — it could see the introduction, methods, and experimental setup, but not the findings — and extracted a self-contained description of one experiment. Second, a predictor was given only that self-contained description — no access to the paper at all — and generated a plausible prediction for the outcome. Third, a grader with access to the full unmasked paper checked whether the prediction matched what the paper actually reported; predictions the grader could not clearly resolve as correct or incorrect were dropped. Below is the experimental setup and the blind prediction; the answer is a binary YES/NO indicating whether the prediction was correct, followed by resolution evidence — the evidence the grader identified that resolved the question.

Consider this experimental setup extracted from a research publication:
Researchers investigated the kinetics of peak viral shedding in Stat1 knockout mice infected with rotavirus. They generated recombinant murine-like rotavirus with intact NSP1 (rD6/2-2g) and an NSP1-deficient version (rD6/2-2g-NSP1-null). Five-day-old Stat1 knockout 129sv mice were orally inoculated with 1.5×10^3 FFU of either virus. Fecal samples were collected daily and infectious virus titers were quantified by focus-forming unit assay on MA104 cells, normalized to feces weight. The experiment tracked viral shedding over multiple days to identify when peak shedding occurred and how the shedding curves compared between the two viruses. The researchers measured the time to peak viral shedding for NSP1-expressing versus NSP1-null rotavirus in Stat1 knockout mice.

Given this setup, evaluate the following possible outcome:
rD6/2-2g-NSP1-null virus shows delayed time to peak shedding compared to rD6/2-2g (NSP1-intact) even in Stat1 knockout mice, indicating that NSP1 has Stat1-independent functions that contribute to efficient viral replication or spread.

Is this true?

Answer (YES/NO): YES